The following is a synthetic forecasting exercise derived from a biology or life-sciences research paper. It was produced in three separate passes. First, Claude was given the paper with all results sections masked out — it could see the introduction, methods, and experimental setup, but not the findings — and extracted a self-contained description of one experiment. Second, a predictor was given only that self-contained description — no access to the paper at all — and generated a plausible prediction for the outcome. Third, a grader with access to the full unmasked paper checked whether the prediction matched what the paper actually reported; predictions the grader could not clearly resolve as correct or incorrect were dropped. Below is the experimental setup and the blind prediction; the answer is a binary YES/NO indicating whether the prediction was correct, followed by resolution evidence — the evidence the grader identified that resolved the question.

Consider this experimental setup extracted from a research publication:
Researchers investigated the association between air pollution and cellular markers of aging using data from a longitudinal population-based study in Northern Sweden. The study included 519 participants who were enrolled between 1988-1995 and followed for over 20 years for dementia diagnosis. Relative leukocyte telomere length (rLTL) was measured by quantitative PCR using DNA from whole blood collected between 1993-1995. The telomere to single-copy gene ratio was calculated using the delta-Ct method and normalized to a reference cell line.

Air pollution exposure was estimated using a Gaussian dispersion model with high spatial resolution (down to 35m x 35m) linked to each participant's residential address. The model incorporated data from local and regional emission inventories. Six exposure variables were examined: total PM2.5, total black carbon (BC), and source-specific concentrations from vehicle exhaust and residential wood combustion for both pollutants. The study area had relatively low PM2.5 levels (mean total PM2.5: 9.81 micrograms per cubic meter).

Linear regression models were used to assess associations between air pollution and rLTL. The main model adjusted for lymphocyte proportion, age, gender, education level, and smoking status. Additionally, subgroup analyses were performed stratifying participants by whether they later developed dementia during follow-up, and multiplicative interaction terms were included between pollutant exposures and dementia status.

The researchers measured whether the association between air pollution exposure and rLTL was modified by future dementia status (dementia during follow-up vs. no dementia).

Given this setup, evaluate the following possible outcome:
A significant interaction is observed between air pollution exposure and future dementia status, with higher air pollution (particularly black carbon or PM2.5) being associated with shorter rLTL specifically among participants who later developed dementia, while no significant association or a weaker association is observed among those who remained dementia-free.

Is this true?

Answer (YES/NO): NO